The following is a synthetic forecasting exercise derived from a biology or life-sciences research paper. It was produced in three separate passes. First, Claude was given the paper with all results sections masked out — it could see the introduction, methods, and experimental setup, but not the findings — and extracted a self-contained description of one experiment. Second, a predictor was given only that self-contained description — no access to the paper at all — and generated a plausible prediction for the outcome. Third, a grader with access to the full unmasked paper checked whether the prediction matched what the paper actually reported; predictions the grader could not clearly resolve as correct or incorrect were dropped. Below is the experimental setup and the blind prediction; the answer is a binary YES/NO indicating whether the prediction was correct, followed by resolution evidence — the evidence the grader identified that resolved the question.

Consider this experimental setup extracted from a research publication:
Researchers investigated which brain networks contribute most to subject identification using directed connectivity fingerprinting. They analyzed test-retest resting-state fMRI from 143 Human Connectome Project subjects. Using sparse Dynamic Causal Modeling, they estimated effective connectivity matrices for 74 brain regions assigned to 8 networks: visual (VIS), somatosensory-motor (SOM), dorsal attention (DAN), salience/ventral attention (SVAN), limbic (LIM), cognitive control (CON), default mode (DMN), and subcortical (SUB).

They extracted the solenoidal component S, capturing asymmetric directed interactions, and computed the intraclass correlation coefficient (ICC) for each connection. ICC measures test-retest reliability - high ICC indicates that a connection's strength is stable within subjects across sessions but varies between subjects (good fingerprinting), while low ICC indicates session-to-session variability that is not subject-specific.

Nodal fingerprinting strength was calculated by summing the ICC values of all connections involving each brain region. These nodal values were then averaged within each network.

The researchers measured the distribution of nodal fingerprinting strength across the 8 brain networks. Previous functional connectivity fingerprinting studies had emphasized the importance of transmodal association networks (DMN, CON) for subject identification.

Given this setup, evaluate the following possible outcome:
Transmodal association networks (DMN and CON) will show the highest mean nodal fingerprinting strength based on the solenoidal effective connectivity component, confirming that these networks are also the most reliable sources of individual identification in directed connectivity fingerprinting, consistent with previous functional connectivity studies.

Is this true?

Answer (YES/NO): NO